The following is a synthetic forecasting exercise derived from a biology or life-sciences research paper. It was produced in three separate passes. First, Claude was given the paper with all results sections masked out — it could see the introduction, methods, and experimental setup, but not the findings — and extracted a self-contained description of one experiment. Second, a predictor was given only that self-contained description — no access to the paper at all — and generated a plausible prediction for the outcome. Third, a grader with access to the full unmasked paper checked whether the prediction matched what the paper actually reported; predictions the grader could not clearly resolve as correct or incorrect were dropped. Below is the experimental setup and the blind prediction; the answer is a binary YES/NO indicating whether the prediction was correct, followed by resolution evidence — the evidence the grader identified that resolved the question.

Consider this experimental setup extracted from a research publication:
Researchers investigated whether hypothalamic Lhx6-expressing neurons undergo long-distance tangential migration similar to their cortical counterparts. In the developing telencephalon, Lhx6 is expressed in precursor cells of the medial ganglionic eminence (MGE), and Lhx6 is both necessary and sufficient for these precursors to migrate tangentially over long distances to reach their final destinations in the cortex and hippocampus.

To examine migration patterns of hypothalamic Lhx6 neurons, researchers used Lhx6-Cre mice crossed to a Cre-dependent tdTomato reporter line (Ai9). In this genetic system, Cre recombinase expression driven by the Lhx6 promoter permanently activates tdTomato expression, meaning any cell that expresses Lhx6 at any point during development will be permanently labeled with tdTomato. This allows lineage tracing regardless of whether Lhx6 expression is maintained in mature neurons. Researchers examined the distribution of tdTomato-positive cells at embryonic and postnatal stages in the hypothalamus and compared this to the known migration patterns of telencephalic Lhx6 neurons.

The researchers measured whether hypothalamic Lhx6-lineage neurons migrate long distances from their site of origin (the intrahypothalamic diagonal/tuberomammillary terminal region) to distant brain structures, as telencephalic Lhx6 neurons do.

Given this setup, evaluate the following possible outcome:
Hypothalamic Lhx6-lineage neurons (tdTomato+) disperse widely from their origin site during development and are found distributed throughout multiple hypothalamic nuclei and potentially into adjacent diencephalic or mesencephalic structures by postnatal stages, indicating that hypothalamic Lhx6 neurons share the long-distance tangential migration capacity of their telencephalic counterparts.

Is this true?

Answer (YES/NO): NO